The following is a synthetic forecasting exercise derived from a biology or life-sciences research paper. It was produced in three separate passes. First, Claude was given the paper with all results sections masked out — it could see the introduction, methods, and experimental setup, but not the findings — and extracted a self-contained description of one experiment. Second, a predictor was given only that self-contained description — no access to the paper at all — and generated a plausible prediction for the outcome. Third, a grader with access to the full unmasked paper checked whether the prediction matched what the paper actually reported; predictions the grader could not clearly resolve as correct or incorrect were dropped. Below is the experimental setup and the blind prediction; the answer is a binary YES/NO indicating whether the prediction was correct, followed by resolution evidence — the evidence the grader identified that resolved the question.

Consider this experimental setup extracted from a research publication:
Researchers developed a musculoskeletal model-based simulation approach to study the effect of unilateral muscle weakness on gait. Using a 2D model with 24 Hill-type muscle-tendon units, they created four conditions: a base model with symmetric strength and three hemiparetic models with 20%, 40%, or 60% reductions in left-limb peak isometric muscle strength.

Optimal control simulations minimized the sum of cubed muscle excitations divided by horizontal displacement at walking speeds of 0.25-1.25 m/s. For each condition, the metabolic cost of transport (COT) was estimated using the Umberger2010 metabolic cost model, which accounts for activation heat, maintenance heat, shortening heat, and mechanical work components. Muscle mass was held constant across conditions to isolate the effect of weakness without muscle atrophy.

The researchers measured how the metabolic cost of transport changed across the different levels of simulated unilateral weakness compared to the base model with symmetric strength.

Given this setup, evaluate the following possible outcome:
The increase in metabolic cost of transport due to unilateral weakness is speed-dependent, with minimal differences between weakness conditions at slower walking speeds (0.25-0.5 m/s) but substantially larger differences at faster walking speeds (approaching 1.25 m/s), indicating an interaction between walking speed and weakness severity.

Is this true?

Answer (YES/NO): NO